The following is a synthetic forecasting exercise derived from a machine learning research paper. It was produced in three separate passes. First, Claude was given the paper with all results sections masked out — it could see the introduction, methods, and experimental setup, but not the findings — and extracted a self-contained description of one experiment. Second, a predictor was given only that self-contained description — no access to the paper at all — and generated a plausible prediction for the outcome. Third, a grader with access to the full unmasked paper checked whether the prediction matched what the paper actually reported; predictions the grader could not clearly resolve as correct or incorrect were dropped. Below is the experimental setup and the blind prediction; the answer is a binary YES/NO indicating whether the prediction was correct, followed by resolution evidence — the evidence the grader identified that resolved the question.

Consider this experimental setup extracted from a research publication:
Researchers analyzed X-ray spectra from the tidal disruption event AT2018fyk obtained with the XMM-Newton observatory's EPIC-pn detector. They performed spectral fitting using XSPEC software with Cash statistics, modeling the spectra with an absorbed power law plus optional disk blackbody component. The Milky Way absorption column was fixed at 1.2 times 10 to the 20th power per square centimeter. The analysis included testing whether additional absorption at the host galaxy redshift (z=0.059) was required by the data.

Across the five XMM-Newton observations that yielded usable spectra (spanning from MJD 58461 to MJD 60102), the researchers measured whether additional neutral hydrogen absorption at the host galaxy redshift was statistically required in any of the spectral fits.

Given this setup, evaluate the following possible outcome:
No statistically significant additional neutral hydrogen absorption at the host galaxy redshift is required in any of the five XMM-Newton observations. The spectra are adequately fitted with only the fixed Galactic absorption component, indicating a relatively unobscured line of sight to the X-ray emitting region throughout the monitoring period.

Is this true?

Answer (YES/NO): YES